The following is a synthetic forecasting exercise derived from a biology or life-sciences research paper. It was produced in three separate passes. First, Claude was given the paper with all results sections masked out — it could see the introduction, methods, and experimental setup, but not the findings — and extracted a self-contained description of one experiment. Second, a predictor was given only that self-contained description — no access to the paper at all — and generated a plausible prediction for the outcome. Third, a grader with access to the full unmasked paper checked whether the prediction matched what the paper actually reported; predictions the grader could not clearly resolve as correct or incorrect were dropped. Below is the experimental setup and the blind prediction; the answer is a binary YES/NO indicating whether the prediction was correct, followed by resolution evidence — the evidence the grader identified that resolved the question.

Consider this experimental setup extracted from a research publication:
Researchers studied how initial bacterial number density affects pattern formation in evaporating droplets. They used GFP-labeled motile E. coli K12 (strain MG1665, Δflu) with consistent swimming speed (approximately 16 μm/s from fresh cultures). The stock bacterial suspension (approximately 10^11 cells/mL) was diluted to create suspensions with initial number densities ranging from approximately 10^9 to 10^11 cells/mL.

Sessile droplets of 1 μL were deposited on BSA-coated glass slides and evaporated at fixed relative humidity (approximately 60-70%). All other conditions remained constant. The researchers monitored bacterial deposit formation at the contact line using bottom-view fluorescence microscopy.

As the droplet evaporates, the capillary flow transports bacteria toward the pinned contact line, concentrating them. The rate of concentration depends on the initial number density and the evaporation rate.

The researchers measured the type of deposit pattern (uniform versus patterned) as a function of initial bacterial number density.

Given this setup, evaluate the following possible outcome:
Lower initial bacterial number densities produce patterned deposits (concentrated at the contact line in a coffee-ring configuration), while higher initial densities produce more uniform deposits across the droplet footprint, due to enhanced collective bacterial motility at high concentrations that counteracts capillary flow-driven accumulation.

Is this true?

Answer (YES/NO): NO